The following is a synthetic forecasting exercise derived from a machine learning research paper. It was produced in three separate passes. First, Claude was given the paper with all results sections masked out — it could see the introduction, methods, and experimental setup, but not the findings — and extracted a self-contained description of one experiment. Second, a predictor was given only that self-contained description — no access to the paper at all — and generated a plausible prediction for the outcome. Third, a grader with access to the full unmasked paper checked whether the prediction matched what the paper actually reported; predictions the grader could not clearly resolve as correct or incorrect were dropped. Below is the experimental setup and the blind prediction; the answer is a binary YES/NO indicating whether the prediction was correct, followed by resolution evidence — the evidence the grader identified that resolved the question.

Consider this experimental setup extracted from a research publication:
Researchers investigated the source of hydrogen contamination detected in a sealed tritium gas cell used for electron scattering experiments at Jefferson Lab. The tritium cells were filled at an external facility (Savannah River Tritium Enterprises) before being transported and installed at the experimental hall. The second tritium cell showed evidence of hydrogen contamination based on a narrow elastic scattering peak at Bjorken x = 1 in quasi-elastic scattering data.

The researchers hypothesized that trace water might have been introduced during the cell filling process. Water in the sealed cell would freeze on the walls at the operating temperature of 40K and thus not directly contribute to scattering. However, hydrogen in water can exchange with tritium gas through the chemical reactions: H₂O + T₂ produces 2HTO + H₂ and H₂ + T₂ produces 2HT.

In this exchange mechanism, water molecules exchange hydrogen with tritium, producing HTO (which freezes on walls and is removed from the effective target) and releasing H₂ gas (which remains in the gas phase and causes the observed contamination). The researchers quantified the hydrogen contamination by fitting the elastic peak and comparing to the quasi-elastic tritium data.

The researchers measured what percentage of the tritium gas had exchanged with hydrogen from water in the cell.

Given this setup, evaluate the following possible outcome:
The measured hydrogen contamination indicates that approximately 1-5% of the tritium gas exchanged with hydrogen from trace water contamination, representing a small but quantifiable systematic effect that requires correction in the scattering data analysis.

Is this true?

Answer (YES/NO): YES